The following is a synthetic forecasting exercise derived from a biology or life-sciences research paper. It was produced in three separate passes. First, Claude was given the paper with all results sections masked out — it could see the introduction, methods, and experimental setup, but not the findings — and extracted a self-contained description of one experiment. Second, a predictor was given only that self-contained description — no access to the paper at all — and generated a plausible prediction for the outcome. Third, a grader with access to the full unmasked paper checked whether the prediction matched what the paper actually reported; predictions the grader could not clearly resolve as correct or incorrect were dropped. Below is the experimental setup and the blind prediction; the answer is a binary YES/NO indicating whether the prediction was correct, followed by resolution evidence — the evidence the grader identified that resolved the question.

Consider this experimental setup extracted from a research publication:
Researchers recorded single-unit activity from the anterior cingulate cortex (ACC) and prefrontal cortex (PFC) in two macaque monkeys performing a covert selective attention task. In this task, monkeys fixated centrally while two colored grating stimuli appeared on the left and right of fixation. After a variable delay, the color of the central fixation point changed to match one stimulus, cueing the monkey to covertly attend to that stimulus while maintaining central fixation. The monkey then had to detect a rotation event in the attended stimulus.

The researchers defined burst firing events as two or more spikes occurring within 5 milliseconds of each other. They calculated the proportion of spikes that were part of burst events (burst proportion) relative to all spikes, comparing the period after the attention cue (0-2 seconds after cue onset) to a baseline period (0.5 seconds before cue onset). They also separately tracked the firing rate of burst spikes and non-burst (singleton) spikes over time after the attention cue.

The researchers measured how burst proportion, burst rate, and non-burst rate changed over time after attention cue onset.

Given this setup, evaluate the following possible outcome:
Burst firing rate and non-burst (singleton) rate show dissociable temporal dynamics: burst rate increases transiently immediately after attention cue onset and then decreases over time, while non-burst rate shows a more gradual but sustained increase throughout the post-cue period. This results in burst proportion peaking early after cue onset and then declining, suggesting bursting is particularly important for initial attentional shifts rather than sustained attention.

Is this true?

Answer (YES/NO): NO